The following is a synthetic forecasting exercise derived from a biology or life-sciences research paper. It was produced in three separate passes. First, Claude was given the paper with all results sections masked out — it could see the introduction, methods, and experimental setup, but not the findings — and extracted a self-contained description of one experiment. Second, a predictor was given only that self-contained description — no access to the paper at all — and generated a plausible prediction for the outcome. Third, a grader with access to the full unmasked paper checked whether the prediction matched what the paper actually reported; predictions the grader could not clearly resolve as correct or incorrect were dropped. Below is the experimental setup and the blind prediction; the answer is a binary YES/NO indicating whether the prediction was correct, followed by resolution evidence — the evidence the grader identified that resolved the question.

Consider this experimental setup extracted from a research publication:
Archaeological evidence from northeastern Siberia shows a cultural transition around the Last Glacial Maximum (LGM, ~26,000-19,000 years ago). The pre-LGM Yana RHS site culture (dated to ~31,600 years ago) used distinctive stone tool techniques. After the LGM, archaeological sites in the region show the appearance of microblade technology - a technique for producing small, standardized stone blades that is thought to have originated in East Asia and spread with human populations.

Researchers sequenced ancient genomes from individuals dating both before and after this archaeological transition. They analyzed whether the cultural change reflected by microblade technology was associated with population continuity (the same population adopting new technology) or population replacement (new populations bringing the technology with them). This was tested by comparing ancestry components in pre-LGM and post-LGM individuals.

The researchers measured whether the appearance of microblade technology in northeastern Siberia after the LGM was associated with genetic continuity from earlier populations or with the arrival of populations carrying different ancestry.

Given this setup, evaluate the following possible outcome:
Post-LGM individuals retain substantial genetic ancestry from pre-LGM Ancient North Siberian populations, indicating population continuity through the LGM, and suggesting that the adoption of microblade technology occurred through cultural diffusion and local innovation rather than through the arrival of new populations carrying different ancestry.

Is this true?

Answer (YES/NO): NO